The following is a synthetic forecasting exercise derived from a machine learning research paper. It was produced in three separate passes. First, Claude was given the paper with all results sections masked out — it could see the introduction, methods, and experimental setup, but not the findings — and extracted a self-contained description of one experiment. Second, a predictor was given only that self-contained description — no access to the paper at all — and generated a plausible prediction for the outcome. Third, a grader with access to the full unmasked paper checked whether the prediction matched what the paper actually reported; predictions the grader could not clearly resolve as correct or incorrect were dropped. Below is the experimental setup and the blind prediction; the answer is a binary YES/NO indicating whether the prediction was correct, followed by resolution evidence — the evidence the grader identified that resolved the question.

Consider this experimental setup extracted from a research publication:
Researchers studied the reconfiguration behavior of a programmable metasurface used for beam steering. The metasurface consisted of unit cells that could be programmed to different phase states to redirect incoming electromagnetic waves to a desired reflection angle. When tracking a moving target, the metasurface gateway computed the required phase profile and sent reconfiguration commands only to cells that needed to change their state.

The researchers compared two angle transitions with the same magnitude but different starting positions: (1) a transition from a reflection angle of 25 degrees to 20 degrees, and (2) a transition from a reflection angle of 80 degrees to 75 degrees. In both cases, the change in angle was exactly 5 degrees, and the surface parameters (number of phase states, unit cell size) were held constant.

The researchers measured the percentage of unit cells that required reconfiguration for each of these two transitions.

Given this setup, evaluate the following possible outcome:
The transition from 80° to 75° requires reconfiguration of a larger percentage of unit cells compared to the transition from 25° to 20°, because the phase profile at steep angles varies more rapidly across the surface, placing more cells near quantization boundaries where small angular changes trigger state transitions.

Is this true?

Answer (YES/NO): NO